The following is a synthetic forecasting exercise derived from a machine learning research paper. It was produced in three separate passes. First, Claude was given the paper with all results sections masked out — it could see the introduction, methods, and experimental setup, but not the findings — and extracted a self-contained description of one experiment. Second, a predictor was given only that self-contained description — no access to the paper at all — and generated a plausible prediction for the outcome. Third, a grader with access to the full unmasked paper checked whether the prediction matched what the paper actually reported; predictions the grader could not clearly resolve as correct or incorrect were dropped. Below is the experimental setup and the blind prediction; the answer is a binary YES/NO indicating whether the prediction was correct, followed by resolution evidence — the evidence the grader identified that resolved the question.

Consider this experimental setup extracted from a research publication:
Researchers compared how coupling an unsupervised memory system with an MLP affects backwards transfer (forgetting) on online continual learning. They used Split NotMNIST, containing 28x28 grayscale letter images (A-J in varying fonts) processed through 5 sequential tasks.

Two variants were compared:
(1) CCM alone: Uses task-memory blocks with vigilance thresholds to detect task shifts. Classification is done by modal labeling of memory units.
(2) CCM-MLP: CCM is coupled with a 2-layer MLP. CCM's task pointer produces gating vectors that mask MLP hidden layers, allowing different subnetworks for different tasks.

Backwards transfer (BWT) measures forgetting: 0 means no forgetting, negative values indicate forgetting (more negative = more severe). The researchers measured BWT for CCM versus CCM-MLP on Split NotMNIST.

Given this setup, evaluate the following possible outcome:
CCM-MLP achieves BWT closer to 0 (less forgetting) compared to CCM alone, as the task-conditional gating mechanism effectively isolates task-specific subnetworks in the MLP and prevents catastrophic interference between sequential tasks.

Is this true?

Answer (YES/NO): YES